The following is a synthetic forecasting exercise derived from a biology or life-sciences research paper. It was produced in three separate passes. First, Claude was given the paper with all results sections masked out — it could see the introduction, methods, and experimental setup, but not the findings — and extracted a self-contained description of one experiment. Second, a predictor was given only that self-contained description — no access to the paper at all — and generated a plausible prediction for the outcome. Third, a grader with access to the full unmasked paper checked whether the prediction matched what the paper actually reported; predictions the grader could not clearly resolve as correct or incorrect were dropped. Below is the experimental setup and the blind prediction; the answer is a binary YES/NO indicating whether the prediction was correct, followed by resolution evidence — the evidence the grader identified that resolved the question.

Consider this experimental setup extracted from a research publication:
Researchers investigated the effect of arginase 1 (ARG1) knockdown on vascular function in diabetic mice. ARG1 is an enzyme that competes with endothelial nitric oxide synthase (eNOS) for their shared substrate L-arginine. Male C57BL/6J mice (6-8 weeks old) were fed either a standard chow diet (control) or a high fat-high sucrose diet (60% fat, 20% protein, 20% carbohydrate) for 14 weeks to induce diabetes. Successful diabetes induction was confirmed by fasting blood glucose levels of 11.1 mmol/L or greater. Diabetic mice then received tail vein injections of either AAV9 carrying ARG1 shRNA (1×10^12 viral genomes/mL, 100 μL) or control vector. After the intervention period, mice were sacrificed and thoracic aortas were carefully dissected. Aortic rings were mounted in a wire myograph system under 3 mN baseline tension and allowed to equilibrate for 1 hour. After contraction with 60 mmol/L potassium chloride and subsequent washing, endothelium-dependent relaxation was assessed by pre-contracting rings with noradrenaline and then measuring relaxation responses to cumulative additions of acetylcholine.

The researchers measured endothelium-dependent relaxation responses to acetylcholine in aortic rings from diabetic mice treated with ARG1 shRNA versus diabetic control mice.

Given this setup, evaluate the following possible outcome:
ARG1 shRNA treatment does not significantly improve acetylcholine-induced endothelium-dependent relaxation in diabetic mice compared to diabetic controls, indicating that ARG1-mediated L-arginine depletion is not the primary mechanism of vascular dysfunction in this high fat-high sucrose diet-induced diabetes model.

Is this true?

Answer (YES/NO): NO